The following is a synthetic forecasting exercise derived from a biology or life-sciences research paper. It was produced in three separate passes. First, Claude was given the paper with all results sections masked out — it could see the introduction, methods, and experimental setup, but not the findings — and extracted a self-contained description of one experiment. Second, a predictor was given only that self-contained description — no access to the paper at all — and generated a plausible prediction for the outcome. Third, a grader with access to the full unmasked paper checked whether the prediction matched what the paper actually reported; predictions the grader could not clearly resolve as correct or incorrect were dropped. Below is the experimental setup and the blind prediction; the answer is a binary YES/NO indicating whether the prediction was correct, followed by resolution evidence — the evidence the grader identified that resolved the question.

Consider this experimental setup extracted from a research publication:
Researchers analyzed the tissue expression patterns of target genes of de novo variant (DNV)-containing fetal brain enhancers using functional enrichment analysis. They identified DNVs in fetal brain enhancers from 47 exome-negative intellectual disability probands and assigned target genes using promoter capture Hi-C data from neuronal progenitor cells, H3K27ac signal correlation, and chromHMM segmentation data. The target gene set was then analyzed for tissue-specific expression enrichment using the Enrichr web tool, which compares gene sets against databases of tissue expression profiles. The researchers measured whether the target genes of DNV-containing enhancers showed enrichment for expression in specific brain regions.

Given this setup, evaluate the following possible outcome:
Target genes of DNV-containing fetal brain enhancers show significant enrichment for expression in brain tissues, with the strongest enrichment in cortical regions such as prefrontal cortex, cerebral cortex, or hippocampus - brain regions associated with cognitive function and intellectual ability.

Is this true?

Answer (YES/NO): YES